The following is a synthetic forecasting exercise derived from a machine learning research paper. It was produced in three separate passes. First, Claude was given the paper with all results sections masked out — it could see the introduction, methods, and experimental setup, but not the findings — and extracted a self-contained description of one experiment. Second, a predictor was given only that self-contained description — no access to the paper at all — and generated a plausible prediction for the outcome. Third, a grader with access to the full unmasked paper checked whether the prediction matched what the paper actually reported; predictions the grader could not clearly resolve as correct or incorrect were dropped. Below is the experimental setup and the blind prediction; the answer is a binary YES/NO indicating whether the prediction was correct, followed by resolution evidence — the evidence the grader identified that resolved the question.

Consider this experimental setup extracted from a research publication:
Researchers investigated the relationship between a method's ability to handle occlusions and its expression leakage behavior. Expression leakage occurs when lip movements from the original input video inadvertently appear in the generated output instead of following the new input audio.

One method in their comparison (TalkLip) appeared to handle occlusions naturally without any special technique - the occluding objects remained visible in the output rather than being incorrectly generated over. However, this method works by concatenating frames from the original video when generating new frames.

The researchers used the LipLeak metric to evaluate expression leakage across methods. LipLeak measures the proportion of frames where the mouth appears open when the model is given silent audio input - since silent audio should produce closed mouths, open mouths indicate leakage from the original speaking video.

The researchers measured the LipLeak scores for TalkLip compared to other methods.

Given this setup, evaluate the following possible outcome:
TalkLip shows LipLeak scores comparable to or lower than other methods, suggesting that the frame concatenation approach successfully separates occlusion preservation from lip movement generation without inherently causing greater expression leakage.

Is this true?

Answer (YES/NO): NO